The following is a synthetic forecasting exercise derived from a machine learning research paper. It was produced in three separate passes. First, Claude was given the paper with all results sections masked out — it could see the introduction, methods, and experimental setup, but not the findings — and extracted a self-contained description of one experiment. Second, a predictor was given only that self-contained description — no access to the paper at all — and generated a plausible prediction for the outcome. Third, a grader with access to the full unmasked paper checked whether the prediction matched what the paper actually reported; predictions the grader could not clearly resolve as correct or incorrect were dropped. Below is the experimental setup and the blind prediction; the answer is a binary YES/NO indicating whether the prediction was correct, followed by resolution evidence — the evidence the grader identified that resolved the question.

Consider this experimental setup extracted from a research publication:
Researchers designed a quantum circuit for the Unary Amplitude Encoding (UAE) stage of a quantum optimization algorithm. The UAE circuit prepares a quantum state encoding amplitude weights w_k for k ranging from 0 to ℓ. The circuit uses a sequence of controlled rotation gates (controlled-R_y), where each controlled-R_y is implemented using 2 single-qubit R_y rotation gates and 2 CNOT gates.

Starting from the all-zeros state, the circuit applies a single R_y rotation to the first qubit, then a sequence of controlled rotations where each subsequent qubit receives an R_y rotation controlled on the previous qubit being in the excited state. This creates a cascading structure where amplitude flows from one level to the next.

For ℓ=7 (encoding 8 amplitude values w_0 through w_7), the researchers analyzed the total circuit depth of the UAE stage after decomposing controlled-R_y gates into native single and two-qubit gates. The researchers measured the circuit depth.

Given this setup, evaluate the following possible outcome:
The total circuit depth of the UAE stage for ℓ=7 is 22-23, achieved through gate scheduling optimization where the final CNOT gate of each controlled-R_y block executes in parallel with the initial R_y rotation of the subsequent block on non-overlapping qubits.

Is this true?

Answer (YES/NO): NO